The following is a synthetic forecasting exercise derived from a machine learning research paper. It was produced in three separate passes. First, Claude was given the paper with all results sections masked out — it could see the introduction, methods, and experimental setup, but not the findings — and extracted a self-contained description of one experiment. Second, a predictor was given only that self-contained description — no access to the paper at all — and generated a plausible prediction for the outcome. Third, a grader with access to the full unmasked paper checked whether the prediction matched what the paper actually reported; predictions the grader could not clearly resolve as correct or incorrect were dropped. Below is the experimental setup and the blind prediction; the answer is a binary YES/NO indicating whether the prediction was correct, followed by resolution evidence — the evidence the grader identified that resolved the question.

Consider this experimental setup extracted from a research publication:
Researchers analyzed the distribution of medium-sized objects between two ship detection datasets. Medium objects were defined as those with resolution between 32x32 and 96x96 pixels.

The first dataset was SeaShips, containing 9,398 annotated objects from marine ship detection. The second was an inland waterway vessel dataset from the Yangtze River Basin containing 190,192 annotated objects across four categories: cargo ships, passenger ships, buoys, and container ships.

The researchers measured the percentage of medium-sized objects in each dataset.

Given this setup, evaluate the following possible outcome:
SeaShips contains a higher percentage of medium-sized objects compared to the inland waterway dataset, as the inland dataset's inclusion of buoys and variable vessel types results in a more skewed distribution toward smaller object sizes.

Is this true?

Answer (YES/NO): NO